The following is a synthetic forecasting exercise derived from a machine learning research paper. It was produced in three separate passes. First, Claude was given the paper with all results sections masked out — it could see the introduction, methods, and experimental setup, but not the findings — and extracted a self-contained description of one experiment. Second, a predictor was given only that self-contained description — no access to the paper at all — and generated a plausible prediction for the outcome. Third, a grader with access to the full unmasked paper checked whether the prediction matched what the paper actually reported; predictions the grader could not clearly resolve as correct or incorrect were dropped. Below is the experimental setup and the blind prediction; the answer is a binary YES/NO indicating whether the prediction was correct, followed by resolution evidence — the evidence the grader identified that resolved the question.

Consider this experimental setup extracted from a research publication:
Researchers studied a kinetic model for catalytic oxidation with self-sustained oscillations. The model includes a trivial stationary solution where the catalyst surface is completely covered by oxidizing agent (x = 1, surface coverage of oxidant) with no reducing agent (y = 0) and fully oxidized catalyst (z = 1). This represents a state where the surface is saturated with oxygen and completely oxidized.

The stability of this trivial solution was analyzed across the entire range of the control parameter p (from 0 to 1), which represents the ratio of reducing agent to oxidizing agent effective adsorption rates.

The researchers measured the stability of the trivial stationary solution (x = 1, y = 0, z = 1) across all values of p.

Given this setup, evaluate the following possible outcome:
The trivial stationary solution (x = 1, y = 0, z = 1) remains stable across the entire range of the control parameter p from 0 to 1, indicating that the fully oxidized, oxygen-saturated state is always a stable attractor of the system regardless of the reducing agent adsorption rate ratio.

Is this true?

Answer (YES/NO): NO